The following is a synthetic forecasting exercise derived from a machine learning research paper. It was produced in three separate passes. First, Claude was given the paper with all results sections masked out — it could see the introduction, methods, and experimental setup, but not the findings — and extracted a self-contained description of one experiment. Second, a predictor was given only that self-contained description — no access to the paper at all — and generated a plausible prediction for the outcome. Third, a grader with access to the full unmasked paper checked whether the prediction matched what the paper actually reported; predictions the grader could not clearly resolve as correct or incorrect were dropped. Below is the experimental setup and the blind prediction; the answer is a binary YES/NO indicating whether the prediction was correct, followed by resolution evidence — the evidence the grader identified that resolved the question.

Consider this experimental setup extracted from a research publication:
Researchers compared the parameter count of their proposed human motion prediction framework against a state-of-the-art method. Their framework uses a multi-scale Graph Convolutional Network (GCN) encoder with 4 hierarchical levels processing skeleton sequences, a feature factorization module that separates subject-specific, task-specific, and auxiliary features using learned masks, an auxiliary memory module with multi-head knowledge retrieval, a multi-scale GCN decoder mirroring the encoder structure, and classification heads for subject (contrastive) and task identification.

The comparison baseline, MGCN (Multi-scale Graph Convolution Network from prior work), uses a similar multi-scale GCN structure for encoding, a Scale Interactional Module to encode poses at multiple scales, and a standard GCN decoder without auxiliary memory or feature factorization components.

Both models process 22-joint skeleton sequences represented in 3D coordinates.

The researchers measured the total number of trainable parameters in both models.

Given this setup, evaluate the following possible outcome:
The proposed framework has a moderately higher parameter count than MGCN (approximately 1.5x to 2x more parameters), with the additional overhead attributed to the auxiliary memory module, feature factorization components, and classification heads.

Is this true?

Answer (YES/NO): NO